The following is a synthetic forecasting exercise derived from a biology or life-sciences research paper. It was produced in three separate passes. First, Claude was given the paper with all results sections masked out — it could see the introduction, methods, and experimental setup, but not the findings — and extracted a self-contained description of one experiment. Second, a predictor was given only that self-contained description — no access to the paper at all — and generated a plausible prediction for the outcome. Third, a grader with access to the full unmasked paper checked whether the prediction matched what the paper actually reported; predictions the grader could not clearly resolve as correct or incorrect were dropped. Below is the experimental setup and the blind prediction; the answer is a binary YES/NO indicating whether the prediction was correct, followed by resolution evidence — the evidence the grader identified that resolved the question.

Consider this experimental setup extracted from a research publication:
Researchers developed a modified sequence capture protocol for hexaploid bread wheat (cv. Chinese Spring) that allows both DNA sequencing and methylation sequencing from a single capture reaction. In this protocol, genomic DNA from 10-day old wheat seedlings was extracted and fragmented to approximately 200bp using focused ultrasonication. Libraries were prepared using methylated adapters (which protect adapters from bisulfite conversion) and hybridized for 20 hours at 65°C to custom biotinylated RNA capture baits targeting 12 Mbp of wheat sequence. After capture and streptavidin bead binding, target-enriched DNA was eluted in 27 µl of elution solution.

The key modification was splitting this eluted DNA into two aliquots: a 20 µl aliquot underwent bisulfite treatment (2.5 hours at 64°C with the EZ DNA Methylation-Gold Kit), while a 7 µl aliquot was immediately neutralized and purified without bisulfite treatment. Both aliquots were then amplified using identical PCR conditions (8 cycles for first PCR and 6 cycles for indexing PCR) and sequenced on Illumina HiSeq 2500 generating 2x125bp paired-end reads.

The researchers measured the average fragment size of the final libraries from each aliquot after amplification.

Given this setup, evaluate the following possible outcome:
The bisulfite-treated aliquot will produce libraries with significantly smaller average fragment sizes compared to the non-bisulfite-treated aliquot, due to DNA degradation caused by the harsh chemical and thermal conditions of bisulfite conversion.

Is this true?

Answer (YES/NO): YES